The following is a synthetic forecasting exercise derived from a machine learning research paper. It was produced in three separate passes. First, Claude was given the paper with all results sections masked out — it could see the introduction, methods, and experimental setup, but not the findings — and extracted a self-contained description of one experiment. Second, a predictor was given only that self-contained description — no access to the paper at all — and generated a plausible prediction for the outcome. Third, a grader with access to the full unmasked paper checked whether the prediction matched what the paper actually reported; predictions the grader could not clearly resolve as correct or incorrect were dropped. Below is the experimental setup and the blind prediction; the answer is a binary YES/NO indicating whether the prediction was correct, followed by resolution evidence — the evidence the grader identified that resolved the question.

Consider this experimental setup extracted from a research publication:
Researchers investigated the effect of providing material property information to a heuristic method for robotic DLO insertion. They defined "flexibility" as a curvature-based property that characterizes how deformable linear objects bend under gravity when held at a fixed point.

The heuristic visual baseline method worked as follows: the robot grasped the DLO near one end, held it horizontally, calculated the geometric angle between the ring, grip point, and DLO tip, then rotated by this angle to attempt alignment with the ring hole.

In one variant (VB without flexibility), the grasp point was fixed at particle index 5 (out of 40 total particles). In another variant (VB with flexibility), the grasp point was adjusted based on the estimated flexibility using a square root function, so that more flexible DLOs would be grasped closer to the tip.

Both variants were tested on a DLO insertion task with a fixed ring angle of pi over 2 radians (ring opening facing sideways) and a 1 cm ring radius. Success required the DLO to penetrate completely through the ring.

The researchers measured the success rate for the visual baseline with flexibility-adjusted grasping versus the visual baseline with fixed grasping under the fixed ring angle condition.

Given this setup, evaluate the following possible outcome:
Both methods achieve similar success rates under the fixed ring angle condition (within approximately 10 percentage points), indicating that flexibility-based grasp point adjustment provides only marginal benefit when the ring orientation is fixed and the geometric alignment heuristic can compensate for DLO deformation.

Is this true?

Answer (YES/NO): NO